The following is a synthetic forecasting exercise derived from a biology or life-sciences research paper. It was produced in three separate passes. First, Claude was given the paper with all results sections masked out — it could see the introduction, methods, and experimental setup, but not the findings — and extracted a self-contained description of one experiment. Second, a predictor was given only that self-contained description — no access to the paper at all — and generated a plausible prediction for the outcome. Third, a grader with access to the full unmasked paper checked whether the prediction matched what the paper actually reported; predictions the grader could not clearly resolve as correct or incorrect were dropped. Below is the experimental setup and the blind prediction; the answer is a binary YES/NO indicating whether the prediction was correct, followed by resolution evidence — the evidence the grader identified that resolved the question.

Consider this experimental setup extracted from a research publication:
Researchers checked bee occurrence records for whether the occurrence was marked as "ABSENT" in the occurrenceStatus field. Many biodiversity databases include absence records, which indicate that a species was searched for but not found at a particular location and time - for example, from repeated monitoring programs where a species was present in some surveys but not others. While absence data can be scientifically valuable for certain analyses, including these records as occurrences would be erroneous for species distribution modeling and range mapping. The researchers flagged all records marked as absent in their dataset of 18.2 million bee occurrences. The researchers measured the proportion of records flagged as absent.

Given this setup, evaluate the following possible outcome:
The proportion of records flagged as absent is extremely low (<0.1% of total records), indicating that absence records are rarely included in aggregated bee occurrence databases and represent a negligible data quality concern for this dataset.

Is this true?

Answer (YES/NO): NO